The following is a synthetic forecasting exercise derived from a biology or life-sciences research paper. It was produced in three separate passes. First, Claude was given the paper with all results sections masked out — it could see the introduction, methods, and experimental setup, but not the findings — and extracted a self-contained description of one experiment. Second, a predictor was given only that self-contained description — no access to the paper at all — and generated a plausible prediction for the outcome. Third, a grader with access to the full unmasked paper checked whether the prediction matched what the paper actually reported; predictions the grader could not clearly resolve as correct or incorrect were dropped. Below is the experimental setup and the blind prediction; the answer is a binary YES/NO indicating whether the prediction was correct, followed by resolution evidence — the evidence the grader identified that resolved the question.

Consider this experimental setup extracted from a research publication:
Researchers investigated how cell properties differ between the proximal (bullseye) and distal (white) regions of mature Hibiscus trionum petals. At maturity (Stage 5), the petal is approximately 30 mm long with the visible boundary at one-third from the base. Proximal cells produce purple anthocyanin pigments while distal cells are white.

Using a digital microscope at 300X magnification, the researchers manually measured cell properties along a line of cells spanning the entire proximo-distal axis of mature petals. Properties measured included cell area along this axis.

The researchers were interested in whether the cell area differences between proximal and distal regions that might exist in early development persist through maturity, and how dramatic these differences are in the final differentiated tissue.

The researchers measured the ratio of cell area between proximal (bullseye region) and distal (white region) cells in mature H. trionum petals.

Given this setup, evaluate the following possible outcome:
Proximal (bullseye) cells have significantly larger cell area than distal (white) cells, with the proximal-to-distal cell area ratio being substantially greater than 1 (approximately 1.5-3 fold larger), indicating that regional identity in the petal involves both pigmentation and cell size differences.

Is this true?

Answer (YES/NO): YES